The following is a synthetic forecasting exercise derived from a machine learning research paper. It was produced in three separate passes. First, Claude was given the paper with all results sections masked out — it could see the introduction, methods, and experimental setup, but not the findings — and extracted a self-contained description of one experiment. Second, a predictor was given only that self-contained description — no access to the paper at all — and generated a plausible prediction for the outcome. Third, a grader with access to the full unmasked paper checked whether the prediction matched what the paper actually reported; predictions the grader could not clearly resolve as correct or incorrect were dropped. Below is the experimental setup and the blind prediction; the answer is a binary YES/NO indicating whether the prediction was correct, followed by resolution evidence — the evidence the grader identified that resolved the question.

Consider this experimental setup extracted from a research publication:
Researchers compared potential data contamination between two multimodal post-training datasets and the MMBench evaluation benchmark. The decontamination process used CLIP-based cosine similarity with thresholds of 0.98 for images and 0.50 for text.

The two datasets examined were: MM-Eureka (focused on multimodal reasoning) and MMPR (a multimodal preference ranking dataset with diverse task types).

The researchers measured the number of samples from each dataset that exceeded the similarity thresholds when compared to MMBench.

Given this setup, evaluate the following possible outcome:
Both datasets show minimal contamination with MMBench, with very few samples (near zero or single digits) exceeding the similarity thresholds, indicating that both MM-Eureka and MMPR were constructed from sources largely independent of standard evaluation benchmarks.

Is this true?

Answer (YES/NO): NO